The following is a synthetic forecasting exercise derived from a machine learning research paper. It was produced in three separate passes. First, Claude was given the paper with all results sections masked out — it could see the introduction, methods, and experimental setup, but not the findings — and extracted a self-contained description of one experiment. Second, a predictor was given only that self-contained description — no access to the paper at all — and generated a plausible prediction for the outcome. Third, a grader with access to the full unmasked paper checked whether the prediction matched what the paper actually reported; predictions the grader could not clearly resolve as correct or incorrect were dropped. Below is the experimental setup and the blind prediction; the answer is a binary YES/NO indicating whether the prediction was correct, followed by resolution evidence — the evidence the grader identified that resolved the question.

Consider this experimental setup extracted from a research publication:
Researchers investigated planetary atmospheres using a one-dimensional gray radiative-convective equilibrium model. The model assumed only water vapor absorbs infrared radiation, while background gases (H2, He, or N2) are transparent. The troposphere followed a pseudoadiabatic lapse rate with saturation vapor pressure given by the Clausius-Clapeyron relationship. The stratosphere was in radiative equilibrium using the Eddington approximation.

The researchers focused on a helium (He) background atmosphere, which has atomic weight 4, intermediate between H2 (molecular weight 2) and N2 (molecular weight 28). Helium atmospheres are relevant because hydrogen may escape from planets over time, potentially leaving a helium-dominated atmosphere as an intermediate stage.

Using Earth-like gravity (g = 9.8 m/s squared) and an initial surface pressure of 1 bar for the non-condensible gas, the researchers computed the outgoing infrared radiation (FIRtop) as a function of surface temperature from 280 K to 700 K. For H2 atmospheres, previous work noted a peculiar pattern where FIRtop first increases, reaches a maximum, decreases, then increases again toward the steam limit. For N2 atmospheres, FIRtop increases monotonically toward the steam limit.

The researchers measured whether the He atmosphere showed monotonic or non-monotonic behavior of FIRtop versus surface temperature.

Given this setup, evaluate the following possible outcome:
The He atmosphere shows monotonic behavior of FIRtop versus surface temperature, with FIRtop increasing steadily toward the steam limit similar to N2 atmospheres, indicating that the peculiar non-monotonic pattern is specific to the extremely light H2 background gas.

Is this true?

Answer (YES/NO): NO